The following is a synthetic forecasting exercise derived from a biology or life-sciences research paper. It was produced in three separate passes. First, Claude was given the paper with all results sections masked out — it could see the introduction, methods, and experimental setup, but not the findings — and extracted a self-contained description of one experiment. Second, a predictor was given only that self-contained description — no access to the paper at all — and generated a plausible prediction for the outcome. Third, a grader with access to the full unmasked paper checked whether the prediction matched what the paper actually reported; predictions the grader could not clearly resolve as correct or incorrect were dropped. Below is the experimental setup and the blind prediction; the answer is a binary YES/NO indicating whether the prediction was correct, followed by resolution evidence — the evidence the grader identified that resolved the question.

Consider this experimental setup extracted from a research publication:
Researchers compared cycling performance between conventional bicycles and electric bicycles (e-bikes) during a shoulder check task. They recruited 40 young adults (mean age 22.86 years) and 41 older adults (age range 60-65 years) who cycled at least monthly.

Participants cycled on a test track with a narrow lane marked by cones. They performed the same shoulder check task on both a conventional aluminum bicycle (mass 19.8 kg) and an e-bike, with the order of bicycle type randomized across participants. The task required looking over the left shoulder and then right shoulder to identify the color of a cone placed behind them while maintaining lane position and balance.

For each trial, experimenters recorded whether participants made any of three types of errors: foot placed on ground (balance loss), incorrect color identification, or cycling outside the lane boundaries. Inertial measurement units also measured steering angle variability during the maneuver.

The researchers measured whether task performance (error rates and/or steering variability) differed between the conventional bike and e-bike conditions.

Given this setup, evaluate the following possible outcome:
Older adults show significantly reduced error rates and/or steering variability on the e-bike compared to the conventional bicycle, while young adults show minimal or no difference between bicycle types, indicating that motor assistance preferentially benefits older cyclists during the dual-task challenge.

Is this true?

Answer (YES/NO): NO